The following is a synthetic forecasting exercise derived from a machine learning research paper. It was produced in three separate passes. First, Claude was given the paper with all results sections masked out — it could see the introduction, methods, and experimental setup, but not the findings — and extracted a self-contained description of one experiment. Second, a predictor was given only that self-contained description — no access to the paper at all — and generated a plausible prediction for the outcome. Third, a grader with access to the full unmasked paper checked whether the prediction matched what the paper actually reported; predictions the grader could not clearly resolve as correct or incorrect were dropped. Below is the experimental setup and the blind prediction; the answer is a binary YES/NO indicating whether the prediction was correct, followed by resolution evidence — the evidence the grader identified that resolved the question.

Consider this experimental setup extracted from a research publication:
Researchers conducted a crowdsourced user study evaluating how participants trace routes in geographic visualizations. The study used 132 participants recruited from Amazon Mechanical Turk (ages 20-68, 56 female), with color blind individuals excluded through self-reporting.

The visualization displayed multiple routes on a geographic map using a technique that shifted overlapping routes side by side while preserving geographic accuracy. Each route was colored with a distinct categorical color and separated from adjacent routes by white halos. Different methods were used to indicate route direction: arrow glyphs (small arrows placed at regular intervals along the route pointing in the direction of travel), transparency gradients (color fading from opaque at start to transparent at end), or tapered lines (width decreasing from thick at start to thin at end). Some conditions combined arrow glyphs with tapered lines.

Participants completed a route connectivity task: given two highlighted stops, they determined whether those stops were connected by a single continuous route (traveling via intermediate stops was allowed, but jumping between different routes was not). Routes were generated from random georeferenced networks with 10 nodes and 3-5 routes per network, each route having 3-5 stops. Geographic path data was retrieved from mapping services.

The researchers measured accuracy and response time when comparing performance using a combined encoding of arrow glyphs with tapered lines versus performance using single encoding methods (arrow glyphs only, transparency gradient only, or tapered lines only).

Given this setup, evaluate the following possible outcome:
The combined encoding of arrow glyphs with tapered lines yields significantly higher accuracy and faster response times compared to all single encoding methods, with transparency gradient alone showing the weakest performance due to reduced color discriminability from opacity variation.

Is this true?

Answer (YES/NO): NO